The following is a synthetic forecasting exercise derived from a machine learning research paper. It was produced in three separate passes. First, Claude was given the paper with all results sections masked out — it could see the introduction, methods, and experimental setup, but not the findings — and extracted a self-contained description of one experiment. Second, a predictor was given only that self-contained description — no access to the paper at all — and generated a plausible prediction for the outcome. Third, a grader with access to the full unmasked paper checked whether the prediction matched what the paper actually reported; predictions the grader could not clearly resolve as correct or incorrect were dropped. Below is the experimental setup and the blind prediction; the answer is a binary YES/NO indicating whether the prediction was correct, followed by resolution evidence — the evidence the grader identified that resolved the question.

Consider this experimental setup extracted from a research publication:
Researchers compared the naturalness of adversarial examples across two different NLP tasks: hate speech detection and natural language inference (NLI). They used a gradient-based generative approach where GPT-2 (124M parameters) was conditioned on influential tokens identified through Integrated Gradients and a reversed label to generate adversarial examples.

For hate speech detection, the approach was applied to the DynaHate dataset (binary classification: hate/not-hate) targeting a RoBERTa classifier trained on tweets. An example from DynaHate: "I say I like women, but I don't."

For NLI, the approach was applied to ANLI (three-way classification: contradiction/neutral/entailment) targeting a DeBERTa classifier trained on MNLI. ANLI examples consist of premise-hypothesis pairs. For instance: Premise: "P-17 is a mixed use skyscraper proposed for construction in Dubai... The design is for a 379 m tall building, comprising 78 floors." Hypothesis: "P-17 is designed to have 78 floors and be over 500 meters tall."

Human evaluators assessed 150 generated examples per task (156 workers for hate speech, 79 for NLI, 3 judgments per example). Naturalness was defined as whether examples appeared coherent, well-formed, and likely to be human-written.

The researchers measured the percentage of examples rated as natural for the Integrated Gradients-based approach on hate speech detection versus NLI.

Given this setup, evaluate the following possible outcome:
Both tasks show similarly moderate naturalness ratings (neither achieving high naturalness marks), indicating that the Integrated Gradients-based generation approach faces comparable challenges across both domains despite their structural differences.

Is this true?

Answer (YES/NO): NO